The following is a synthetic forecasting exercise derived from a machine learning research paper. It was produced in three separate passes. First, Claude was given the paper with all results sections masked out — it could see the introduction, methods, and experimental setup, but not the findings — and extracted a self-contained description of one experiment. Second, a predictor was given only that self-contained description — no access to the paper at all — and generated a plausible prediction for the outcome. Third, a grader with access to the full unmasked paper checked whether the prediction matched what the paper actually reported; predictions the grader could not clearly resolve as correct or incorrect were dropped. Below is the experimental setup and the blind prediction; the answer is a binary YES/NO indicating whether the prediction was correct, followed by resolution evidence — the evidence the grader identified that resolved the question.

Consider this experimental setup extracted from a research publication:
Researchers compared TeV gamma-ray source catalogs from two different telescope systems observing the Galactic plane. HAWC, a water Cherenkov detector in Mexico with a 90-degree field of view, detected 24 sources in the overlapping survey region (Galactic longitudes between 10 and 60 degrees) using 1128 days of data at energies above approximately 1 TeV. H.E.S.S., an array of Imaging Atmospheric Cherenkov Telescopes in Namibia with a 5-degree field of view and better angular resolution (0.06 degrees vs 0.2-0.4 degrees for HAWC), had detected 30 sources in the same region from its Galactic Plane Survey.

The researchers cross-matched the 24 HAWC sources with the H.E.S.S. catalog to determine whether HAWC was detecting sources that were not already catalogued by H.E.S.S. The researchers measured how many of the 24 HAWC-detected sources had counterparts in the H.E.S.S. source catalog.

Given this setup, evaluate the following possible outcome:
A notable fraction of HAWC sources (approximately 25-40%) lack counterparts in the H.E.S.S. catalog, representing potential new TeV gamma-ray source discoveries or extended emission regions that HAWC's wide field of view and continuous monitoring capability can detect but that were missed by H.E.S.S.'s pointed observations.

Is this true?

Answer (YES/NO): YES